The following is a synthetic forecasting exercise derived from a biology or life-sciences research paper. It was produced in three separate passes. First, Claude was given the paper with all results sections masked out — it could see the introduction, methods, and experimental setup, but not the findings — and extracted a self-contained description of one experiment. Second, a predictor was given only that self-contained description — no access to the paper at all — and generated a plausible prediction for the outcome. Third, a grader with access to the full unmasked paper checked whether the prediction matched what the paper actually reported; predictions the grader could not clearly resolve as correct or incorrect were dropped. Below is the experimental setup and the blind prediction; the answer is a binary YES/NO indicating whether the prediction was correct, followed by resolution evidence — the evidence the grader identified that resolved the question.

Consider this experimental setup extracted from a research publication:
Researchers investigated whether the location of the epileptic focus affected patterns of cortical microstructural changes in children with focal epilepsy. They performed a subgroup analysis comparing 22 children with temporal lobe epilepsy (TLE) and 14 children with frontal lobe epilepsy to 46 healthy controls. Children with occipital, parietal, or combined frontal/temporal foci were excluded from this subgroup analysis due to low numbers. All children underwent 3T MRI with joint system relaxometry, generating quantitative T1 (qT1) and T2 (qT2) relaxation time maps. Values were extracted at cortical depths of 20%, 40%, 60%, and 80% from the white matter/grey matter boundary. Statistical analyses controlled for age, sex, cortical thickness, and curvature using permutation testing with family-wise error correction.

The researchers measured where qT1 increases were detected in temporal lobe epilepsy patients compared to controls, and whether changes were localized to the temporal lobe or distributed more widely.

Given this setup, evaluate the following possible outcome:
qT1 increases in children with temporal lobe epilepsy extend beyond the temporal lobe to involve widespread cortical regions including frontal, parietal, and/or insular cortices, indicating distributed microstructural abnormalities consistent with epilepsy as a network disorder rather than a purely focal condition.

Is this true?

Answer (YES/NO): NO